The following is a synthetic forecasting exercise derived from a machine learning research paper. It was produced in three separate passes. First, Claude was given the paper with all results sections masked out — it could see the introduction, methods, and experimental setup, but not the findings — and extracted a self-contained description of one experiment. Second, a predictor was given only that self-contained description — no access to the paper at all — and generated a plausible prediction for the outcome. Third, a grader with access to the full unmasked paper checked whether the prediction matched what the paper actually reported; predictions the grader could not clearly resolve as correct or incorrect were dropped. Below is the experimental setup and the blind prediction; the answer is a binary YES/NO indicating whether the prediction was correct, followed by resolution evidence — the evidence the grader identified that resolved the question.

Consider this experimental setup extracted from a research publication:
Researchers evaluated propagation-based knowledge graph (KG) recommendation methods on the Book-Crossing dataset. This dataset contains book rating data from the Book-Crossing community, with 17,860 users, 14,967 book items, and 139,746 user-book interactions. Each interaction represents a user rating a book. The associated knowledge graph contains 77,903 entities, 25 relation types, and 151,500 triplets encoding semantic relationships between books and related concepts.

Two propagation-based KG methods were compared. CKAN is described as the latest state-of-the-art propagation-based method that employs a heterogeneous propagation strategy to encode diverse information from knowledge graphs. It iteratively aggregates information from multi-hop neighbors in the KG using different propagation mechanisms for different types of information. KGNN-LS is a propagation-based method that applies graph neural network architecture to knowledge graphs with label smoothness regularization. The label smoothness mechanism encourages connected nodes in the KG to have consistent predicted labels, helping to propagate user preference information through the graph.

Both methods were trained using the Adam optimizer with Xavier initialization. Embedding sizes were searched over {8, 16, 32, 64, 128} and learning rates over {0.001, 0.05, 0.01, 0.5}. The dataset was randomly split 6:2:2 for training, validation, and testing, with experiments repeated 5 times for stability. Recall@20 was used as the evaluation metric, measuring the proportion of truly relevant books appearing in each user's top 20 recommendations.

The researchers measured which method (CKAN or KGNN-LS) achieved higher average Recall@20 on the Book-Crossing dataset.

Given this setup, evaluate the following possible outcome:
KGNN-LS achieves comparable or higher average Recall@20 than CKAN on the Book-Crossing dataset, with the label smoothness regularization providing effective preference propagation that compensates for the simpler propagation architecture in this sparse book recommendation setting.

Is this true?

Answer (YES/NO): YES